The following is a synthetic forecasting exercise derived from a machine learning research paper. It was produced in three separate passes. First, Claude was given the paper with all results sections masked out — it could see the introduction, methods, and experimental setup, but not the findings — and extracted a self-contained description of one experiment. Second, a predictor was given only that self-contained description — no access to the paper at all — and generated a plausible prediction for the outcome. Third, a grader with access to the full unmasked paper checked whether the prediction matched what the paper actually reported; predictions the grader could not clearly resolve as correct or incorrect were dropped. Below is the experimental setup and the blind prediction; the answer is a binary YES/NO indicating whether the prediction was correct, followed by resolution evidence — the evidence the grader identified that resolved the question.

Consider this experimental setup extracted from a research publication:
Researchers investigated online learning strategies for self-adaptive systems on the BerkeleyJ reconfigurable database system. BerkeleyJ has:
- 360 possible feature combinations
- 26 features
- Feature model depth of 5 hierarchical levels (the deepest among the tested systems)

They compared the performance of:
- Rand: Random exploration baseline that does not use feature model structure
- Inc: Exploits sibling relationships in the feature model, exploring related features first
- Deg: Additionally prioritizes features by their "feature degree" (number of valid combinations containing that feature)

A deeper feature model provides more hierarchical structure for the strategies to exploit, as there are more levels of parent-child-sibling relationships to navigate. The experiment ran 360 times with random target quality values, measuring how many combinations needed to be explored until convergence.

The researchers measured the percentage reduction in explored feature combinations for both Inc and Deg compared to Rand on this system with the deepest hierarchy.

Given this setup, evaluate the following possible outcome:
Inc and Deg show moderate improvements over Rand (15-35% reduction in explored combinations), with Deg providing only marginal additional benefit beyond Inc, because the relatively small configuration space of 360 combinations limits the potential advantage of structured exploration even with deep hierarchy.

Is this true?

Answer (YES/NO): NO